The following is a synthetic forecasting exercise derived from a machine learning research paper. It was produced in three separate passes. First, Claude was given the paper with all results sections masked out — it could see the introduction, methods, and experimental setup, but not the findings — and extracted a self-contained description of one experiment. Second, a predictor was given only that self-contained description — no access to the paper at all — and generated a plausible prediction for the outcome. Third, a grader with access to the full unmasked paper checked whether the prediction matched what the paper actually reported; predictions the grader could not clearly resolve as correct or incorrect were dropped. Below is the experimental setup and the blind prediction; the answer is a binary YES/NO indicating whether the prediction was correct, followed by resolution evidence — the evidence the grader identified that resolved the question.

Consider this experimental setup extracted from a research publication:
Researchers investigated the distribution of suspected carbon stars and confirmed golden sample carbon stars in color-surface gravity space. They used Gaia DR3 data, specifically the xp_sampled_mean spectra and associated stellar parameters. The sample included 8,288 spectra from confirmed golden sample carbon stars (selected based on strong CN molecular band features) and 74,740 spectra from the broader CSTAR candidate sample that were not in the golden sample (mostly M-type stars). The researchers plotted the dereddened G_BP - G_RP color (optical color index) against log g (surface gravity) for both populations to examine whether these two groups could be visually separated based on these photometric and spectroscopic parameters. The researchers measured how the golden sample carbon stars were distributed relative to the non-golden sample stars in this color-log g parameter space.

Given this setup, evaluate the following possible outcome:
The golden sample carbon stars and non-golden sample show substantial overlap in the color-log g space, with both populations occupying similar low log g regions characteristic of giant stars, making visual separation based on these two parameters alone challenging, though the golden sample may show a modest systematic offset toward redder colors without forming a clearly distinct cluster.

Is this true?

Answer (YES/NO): YES